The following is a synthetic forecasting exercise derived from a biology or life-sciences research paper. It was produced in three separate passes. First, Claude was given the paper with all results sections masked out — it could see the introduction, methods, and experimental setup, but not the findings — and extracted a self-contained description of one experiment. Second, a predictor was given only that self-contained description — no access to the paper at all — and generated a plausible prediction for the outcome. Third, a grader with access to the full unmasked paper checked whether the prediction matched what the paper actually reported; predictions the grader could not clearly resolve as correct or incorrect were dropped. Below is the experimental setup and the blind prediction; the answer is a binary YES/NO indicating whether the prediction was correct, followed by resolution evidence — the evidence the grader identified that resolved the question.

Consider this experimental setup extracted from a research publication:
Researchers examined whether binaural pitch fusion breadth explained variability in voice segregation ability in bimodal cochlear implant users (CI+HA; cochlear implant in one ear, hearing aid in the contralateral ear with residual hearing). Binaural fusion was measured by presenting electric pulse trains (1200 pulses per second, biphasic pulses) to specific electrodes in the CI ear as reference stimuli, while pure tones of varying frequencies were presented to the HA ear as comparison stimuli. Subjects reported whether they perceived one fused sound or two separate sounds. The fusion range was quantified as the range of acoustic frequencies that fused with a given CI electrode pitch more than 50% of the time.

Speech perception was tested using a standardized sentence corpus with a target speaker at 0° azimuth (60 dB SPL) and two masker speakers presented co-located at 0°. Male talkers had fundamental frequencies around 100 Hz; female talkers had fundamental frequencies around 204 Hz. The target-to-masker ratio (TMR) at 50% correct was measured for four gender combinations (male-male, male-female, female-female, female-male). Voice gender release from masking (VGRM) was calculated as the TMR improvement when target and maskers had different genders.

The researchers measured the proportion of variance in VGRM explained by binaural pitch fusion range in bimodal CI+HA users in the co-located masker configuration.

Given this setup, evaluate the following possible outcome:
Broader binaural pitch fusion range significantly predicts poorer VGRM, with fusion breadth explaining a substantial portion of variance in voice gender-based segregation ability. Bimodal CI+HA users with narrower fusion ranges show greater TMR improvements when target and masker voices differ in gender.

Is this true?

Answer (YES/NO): YES